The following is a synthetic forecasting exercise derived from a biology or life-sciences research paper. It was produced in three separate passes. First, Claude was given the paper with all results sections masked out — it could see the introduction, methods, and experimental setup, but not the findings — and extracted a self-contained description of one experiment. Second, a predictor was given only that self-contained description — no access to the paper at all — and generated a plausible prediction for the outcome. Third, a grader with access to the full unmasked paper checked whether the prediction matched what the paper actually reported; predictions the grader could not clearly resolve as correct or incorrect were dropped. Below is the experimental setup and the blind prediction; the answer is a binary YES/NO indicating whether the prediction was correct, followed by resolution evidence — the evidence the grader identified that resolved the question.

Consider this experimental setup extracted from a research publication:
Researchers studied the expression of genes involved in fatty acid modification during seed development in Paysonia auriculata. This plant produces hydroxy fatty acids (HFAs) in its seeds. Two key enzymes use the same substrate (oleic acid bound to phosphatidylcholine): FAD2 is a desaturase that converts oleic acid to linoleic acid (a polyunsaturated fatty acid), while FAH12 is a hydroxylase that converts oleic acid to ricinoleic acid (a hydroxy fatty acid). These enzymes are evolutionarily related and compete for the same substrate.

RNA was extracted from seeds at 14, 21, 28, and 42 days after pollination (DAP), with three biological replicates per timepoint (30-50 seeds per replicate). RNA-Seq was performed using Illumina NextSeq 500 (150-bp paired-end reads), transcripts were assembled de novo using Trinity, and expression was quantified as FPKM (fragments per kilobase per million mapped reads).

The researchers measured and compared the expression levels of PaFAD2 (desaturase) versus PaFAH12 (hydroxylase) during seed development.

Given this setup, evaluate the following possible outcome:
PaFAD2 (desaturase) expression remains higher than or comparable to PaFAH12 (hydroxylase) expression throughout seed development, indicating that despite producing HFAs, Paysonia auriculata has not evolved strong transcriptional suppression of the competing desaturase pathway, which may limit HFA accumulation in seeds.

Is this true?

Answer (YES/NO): NO